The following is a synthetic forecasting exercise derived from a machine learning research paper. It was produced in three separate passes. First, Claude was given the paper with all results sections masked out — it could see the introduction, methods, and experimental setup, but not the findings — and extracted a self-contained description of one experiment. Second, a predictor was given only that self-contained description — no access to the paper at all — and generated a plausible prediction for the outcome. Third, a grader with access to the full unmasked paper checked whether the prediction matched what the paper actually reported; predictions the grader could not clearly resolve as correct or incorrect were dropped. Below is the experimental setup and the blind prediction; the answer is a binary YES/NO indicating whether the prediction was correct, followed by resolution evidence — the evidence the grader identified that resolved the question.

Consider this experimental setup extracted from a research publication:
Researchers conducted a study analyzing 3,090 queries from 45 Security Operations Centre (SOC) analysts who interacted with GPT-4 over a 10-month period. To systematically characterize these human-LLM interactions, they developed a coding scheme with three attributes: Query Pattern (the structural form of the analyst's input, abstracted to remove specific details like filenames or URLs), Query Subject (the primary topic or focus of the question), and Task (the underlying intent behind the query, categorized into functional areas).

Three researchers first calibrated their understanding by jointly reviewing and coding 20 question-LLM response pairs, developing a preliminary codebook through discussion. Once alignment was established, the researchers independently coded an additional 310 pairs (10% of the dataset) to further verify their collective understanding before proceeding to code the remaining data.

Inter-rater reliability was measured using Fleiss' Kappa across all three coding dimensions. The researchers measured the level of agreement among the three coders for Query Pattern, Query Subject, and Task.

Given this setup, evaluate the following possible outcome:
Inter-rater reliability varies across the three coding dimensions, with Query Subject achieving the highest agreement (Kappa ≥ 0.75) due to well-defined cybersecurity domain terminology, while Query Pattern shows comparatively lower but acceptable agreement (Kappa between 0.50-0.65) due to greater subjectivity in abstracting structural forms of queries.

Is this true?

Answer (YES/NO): NO